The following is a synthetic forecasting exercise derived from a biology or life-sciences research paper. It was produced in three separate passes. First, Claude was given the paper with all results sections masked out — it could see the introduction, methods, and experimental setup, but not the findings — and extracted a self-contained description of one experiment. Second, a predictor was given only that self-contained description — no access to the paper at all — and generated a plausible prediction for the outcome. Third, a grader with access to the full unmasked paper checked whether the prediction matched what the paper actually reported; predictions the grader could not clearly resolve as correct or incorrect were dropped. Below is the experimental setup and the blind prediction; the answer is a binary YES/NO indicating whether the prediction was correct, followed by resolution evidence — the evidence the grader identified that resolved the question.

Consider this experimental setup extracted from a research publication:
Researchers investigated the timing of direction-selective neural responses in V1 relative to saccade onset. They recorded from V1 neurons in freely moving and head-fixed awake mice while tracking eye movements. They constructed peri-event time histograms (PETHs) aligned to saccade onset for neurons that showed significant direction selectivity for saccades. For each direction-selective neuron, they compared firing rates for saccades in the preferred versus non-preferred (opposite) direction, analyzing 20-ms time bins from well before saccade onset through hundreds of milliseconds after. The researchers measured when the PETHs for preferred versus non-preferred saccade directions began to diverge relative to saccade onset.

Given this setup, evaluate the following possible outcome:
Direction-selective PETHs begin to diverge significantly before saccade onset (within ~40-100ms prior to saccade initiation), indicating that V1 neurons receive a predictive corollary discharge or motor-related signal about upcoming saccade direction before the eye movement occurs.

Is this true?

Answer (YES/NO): NO